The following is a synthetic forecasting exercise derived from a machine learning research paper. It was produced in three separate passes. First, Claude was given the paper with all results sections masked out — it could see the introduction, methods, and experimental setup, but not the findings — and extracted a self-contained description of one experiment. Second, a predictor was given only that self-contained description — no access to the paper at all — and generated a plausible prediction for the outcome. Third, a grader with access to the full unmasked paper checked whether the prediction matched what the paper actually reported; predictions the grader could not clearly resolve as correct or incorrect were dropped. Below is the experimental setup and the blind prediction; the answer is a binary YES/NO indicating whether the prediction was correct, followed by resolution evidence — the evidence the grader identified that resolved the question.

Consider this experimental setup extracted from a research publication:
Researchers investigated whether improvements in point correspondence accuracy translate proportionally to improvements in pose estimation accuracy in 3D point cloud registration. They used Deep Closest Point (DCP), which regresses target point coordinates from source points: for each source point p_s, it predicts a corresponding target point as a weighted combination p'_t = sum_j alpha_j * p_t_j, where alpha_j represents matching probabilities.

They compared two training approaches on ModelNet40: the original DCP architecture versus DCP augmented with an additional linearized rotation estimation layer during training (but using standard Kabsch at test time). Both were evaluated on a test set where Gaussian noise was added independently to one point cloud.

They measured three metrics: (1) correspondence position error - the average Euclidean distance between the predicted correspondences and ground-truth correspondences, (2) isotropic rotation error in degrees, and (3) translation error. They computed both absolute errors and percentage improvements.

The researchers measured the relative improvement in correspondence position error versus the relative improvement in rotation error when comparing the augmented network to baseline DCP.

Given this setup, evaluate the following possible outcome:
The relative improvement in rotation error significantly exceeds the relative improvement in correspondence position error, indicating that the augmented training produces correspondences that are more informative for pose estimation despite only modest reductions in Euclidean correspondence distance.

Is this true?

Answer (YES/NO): YES